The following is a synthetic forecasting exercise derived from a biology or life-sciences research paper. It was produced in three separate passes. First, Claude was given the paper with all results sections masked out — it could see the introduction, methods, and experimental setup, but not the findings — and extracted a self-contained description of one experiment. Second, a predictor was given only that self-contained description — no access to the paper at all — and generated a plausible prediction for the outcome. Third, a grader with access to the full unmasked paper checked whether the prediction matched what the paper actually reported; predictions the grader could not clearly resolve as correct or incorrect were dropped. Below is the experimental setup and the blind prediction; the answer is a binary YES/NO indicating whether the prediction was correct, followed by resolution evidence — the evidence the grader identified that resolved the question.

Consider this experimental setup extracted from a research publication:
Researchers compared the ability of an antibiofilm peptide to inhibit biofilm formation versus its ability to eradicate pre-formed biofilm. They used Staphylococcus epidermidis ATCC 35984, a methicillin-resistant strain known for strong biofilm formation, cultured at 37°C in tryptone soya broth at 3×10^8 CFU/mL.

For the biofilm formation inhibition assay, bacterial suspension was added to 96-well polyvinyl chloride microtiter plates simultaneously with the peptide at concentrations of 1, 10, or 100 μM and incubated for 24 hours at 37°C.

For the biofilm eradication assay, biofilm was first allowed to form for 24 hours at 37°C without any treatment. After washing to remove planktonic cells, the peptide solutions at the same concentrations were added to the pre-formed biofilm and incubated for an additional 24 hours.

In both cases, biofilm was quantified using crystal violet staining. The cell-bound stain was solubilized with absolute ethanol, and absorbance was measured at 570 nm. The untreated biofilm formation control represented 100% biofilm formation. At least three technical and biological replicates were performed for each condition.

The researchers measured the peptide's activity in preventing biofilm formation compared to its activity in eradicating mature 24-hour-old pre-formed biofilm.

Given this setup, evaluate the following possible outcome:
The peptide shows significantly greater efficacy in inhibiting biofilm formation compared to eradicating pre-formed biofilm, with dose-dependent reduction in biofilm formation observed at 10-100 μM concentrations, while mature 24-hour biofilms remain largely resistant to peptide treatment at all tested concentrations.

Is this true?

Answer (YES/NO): NO